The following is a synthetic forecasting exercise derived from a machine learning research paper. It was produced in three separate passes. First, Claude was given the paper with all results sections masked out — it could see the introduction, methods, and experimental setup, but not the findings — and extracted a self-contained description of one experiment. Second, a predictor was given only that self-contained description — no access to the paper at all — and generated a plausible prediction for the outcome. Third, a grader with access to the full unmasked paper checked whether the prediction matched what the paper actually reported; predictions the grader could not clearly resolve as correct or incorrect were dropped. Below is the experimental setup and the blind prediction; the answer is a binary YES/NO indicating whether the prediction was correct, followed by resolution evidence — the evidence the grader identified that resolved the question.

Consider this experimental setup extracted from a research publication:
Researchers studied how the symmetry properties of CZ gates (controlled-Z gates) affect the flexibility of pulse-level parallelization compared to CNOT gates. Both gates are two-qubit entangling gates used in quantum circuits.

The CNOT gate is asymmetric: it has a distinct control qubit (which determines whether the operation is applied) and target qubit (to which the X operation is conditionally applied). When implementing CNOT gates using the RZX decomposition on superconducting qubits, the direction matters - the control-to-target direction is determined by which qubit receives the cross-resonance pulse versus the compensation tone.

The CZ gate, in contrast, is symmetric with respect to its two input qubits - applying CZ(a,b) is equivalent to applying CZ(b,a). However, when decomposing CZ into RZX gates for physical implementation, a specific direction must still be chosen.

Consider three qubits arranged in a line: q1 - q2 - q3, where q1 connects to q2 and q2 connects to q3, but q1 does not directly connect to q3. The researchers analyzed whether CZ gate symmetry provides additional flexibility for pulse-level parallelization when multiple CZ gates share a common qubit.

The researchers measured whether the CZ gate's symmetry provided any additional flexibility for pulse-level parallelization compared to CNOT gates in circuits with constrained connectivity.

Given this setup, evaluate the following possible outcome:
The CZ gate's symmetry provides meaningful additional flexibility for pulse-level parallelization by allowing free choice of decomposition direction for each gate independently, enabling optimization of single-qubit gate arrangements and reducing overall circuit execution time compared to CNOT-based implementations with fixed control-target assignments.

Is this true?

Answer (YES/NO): NO